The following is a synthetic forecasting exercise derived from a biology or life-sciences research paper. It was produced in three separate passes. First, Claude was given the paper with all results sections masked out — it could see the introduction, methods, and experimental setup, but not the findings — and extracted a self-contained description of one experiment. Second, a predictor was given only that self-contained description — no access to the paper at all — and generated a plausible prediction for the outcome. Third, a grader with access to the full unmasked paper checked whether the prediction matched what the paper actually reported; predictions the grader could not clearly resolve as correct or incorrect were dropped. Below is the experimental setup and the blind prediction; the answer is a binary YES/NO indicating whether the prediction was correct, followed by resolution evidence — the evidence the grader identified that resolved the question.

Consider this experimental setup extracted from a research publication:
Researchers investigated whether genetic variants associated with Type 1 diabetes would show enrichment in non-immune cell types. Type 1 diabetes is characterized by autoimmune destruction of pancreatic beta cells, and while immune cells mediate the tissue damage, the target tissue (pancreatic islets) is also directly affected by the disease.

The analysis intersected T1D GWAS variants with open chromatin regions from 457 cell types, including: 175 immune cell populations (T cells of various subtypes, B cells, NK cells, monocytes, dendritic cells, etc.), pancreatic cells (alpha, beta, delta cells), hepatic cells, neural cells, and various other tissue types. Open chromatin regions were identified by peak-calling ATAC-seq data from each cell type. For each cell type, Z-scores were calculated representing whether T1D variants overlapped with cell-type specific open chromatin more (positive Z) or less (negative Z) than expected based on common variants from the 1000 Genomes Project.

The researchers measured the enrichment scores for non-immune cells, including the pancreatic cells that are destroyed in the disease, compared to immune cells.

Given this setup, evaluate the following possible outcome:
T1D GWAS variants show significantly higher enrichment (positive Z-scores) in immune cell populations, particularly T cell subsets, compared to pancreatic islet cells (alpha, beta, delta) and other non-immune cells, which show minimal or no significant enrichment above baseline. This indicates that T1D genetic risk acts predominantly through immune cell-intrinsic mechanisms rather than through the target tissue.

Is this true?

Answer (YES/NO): YES